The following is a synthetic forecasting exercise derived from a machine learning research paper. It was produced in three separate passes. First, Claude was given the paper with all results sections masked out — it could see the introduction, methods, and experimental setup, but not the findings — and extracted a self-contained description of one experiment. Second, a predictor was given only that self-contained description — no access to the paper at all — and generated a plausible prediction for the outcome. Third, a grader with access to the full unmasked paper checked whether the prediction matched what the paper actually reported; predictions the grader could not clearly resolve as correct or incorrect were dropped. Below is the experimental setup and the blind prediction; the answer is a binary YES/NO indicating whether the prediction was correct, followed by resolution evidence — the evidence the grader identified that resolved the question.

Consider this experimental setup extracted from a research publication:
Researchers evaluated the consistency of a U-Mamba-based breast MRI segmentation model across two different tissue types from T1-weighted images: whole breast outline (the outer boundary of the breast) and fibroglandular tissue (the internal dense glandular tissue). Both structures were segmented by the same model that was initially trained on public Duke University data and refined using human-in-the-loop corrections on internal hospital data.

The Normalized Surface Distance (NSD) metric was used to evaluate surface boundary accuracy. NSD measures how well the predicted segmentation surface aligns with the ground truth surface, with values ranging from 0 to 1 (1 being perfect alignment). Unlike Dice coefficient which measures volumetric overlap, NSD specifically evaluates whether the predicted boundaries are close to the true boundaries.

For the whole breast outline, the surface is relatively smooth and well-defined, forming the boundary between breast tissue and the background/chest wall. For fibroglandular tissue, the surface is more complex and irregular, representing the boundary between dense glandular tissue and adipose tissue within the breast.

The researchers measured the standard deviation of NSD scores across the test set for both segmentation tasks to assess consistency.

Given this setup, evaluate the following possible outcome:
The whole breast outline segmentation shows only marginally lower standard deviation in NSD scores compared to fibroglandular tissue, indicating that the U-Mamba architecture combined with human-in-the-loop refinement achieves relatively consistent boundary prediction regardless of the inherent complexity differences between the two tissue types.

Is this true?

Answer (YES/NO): NO